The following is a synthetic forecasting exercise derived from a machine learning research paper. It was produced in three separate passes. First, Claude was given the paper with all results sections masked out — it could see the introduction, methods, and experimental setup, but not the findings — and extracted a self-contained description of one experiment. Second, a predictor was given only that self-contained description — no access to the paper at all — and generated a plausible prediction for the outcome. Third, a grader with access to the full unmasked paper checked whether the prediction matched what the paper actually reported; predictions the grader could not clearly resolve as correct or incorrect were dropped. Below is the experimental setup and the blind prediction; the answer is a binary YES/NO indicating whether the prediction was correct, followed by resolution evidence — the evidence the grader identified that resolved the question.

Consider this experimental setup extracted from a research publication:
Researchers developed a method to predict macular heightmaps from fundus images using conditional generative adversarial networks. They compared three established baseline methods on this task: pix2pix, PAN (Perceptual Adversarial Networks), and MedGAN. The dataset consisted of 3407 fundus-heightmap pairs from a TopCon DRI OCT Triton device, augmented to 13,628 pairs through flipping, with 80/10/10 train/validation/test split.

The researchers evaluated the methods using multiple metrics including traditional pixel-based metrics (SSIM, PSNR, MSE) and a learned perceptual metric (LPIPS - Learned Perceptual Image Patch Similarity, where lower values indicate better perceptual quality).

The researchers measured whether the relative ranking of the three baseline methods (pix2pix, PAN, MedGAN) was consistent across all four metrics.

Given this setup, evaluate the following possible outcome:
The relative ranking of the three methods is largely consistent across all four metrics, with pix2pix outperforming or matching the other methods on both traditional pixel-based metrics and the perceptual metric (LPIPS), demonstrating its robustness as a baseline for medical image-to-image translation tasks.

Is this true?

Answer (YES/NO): NO